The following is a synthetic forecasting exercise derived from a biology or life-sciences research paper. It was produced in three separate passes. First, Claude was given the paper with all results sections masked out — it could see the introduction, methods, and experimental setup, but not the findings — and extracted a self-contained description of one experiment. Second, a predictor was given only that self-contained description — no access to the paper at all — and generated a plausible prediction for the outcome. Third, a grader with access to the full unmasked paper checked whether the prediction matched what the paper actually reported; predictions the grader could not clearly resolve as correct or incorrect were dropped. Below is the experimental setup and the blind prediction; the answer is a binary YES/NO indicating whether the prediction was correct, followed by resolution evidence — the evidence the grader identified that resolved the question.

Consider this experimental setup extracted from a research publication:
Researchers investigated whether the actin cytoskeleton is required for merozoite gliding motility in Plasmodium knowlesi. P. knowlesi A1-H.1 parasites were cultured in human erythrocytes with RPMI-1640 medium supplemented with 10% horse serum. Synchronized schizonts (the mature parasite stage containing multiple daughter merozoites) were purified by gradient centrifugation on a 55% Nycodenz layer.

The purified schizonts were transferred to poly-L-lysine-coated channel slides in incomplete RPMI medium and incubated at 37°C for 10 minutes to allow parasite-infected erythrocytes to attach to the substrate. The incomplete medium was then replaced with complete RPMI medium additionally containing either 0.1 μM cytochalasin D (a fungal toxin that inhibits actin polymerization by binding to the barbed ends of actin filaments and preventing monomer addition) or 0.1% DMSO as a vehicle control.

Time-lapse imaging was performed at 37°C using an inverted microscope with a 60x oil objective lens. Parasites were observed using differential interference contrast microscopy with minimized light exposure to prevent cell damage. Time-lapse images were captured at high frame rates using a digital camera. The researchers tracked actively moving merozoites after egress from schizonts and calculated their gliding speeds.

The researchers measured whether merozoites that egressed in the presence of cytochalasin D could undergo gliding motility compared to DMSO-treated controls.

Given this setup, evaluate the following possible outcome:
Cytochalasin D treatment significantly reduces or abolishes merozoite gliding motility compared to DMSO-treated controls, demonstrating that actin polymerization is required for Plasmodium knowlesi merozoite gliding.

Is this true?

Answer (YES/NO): YES